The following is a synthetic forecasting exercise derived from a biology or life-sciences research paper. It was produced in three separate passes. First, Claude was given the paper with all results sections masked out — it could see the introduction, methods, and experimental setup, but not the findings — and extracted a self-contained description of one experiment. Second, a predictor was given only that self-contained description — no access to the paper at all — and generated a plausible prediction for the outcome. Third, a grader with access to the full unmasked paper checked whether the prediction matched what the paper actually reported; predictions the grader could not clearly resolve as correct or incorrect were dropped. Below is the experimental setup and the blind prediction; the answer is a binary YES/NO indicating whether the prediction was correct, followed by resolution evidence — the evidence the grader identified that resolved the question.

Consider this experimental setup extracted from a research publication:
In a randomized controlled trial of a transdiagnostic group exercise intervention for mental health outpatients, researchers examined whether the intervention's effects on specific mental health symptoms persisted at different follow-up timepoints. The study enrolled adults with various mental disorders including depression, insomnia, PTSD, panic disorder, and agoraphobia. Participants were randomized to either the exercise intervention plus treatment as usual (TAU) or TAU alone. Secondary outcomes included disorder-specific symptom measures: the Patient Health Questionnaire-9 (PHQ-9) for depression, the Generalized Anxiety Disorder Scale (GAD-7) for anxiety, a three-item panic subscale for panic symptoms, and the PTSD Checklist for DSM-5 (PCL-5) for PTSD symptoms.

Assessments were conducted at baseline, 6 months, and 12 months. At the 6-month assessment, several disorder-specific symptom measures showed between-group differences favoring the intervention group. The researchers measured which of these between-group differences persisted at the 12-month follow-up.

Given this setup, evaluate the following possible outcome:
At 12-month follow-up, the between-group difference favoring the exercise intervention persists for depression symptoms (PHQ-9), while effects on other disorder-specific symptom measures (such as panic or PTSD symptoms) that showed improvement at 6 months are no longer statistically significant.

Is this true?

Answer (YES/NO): NO